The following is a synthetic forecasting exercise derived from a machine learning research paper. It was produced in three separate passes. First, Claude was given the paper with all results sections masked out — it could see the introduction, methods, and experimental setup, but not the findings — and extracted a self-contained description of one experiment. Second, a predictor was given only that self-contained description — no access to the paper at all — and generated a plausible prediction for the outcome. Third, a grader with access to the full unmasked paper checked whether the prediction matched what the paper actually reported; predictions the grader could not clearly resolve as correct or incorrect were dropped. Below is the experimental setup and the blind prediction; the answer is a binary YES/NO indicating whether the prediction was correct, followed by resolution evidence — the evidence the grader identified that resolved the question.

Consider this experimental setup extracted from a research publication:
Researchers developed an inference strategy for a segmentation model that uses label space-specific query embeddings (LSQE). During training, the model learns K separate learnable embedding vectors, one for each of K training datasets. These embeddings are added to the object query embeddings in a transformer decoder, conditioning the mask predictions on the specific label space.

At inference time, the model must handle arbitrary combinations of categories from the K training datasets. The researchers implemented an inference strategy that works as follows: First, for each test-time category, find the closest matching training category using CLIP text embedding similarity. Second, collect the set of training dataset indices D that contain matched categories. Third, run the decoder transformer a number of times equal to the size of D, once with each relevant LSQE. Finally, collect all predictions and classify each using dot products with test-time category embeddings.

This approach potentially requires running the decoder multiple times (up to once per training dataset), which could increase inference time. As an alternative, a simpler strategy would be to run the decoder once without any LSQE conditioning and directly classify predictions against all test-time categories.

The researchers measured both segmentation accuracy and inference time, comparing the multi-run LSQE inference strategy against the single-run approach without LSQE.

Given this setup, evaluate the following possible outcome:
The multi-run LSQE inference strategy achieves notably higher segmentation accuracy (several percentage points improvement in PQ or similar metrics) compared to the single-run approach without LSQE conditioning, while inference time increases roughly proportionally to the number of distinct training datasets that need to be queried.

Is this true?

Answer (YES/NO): YES